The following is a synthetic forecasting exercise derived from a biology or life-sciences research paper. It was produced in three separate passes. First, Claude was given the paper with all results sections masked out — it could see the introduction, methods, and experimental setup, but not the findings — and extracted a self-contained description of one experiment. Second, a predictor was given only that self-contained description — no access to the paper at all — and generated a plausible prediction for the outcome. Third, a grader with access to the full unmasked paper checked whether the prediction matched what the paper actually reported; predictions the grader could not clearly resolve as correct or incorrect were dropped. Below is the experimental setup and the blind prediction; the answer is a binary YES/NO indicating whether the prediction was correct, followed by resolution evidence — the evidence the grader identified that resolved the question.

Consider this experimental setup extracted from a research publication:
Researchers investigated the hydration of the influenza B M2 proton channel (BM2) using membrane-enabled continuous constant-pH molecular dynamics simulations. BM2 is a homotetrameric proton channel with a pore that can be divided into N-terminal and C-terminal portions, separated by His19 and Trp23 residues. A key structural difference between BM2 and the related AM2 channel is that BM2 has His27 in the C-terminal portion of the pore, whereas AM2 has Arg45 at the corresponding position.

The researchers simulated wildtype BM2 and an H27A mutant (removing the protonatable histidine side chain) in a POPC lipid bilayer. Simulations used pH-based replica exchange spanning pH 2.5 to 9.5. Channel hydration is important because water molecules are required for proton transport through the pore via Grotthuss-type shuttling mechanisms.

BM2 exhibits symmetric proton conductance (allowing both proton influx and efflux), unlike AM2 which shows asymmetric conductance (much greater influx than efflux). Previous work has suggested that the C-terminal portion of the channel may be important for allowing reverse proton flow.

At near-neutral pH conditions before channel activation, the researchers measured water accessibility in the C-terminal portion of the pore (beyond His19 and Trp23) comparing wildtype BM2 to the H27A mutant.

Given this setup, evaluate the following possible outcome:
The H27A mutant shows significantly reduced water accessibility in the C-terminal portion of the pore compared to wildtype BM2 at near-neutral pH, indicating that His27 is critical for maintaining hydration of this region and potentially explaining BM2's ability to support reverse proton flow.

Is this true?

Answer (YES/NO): YES